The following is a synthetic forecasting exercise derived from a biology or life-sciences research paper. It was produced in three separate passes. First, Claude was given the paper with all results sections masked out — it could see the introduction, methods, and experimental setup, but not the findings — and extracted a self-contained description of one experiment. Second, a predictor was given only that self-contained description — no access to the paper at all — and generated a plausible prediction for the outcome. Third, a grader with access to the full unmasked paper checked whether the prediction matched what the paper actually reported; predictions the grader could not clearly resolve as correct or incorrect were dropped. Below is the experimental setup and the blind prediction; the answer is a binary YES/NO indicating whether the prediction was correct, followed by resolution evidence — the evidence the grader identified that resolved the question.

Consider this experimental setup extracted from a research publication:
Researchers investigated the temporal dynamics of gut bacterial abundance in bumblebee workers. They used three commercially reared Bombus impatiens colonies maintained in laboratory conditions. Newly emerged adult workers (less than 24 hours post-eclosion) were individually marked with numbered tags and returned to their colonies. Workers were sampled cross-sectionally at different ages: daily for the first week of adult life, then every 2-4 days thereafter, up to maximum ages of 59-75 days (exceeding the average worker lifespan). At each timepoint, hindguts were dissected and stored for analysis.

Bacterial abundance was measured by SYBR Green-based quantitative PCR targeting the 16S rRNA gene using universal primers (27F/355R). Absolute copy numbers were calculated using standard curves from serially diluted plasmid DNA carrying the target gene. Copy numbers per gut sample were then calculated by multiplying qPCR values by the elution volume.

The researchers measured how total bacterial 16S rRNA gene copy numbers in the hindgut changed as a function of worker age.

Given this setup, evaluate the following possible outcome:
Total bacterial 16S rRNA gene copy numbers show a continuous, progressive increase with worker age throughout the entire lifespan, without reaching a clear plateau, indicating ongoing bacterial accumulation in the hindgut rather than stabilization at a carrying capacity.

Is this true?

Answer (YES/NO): NO